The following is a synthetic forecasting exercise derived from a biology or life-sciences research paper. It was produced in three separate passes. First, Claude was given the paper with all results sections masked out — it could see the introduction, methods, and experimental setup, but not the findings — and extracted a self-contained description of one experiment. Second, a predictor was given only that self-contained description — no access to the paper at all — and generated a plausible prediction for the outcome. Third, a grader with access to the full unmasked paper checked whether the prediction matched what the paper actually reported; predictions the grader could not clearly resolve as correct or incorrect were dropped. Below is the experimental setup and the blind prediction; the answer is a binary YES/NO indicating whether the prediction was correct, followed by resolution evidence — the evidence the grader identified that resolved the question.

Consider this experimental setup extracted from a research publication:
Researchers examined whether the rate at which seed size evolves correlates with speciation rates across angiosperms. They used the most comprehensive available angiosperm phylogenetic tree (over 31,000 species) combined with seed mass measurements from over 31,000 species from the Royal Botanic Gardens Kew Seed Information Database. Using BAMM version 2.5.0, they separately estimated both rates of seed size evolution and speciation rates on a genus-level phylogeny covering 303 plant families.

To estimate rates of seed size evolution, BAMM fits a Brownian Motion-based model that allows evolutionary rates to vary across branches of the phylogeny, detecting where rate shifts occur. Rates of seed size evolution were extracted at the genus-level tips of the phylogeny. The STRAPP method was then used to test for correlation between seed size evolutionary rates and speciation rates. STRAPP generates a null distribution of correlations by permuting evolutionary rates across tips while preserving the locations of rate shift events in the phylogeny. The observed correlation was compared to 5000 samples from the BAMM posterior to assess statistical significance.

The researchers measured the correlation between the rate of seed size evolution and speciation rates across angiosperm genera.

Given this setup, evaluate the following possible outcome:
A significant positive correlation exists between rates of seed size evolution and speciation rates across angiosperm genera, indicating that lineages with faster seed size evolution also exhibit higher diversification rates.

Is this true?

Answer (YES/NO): YES